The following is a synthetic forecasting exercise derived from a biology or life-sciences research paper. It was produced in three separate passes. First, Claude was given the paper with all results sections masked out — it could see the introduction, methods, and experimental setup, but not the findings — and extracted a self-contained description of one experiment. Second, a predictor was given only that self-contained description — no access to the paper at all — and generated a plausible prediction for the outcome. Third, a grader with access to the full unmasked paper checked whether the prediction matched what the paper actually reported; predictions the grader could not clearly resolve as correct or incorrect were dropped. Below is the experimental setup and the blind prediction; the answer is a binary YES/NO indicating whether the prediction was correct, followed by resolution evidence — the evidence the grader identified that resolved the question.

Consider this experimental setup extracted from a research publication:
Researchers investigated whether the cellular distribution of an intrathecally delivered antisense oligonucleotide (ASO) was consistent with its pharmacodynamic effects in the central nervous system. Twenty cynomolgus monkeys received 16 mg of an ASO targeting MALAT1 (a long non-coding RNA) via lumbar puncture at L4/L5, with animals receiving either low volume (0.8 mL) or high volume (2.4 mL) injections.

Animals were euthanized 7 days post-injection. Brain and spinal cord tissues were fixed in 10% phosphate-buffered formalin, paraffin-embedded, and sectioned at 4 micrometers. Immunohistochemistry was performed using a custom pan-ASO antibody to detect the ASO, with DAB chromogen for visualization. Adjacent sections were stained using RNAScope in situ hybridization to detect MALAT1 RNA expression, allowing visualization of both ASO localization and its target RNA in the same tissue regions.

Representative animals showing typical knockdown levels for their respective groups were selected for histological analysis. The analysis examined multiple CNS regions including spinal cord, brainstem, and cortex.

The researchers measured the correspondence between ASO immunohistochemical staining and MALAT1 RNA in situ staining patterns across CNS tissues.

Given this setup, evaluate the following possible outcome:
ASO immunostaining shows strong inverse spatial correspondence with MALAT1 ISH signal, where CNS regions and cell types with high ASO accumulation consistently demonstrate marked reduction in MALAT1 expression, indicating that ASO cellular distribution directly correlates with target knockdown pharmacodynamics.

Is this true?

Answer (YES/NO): YES